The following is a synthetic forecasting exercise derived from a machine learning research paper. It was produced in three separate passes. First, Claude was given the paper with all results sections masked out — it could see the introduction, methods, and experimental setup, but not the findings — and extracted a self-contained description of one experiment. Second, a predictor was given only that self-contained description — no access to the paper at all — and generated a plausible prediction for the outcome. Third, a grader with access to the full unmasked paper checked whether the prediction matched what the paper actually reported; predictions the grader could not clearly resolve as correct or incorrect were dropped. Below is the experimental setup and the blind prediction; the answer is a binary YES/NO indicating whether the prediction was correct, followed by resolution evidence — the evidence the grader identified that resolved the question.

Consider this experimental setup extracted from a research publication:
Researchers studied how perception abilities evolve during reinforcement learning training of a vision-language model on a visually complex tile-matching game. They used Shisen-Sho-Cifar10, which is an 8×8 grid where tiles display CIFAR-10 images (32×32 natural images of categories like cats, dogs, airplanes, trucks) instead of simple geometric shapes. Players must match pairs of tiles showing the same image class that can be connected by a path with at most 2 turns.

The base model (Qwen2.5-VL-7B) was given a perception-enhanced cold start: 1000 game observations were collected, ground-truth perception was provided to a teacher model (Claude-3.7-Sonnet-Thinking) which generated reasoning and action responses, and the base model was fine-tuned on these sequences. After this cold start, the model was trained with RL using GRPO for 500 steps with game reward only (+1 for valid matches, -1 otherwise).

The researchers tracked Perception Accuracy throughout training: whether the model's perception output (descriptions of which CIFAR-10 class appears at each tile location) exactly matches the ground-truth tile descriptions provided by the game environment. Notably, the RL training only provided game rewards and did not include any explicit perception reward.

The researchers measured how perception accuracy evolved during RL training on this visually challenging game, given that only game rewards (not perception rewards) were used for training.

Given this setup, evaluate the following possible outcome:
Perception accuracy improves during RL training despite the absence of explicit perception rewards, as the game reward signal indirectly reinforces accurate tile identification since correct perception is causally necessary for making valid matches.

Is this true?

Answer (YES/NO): YES